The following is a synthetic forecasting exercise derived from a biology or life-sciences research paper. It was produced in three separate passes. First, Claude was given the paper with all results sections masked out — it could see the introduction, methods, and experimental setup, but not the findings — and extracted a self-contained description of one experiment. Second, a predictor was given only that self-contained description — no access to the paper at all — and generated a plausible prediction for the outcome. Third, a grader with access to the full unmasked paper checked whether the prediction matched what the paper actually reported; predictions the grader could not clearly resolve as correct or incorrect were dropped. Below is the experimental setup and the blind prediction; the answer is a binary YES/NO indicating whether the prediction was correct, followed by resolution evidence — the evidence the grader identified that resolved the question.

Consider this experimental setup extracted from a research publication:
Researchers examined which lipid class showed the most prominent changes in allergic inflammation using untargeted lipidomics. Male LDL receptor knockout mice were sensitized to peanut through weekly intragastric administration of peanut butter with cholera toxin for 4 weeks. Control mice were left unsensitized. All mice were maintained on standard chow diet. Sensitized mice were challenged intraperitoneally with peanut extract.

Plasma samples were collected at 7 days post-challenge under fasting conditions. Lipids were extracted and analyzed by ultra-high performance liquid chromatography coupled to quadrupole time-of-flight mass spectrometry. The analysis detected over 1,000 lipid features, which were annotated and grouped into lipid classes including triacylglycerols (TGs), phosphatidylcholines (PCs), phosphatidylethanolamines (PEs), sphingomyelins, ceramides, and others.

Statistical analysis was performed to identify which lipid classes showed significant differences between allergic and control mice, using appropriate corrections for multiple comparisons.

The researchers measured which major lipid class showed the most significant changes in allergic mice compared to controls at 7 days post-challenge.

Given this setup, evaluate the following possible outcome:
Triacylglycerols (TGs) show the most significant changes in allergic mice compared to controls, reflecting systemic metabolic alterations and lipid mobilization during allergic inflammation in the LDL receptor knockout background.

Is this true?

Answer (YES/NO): YES